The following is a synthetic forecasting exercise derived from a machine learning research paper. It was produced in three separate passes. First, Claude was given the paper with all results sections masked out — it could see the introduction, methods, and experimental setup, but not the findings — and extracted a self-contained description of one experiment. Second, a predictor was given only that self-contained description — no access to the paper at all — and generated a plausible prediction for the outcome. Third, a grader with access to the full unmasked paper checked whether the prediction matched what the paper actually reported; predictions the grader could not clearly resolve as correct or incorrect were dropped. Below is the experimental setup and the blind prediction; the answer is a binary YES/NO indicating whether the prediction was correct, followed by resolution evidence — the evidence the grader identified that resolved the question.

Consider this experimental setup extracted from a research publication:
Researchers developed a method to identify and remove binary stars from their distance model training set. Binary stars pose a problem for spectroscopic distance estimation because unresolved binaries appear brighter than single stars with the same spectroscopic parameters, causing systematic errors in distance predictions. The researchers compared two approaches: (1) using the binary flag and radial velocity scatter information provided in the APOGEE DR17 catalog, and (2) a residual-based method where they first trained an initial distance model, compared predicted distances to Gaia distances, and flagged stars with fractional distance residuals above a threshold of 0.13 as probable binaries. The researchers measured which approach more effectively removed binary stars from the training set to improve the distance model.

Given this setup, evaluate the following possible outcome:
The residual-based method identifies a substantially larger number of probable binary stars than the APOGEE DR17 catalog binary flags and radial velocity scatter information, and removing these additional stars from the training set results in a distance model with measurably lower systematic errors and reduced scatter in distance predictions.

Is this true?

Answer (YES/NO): YES